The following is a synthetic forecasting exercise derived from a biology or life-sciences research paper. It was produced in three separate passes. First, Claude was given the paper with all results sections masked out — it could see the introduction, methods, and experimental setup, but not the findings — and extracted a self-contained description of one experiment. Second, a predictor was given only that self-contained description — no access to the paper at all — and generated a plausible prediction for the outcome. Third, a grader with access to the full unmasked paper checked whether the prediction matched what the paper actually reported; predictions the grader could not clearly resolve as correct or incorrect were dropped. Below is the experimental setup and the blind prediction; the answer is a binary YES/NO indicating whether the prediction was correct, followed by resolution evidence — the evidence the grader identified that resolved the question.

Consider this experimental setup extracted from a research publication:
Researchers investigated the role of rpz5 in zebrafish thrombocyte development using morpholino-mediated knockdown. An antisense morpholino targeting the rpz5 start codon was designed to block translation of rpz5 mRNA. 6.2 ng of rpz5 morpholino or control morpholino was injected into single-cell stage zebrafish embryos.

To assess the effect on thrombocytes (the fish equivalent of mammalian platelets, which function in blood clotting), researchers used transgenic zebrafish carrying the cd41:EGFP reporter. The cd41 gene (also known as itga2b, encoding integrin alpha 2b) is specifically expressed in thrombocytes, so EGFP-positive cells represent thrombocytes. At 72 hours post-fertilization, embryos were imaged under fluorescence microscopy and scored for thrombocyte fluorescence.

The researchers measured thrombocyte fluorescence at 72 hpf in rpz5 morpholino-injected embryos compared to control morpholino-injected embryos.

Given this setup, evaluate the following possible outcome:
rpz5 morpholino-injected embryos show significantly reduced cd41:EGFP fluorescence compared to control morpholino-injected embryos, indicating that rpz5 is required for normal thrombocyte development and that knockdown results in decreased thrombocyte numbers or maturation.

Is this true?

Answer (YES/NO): YES